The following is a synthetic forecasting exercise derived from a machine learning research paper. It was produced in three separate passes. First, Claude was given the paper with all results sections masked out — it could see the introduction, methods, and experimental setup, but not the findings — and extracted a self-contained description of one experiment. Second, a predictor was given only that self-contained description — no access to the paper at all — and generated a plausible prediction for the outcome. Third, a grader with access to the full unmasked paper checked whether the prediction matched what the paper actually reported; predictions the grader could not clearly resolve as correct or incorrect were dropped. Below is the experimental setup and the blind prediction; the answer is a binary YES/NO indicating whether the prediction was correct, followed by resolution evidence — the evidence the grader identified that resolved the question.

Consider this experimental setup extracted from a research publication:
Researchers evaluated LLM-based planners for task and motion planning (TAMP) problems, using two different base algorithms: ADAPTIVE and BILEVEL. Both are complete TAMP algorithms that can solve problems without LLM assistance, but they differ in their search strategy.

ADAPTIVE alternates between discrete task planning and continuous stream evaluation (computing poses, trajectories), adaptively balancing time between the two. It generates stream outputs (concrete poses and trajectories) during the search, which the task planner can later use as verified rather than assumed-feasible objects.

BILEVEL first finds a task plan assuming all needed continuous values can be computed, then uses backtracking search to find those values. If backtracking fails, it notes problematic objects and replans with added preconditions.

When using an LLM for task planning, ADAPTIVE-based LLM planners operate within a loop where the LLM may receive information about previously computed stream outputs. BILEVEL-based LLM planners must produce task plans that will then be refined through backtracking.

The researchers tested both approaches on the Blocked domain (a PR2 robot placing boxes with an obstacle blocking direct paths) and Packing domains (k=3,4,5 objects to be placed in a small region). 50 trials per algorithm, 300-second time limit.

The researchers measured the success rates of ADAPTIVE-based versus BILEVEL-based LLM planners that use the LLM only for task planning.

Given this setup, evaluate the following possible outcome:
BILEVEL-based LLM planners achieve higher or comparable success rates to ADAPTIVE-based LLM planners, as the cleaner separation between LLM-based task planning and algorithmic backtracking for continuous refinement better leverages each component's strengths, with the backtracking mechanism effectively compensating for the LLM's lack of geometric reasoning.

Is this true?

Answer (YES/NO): NO